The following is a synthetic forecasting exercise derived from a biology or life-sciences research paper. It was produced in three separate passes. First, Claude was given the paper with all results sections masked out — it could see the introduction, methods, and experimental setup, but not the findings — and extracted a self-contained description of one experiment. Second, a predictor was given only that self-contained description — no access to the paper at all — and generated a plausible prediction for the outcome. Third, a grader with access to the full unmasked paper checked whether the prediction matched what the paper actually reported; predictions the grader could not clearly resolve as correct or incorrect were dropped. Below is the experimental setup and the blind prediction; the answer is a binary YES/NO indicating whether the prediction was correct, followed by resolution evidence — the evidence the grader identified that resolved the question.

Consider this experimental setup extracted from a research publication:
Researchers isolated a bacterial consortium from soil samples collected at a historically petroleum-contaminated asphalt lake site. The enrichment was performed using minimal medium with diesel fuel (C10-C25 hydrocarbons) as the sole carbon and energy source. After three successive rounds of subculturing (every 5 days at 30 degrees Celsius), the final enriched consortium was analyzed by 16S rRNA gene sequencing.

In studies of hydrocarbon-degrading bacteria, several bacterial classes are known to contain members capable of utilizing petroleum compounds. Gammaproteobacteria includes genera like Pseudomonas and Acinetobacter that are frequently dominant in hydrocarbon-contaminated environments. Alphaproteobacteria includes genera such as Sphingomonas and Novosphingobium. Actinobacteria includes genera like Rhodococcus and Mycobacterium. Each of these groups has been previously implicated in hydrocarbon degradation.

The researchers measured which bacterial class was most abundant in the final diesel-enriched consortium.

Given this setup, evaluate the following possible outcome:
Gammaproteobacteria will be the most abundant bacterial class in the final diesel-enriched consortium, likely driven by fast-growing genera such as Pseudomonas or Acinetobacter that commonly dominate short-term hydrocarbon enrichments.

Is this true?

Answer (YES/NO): NO